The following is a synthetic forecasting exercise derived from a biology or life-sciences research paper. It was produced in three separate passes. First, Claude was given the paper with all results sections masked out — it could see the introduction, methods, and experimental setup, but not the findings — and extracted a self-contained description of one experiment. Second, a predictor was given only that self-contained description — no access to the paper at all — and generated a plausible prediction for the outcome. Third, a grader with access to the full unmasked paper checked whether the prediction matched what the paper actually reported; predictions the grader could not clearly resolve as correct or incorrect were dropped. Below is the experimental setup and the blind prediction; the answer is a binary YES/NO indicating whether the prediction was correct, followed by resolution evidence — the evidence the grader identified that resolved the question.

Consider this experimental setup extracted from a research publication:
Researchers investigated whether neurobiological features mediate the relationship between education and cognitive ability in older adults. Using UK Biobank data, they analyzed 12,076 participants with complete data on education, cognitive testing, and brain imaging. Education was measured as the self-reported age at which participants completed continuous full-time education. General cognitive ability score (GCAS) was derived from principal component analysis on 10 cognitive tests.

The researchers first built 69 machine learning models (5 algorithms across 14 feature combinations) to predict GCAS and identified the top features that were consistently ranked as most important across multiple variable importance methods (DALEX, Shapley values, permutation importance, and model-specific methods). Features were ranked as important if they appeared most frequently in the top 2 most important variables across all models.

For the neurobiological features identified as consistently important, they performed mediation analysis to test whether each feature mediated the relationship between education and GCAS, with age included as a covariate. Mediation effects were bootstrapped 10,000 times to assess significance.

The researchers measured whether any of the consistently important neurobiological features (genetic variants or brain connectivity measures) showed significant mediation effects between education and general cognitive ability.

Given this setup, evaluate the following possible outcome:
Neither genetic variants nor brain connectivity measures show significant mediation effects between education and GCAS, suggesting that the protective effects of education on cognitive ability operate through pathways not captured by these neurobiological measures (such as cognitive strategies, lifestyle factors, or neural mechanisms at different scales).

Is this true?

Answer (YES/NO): NO